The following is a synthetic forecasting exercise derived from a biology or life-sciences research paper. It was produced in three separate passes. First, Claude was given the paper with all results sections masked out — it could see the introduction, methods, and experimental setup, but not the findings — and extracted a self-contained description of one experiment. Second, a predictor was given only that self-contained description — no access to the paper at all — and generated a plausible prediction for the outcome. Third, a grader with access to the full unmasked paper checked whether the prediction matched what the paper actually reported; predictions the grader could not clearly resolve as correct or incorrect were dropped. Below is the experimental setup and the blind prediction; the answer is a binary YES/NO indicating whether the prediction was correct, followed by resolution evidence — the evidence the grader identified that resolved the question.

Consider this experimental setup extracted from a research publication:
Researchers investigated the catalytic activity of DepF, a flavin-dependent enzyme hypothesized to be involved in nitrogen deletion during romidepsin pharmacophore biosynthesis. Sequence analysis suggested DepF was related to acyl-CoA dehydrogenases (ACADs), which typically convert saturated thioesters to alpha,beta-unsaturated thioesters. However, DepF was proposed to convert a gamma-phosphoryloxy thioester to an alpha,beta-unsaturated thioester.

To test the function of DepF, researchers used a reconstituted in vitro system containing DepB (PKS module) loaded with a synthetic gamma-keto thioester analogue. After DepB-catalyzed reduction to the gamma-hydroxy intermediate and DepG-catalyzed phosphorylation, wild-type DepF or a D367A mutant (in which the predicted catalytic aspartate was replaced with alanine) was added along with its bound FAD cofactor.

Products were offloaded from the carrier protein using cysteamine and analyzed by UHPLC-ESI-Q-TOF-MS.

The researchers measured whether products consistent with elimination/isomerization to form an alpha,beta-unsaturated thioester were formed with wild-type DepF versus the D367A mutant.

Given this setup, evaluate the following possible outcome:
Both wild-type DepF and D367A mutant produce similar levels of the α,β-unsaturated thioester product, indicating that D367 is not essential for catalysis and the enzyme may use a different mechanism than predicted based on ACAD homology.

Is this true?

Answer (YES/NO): NO